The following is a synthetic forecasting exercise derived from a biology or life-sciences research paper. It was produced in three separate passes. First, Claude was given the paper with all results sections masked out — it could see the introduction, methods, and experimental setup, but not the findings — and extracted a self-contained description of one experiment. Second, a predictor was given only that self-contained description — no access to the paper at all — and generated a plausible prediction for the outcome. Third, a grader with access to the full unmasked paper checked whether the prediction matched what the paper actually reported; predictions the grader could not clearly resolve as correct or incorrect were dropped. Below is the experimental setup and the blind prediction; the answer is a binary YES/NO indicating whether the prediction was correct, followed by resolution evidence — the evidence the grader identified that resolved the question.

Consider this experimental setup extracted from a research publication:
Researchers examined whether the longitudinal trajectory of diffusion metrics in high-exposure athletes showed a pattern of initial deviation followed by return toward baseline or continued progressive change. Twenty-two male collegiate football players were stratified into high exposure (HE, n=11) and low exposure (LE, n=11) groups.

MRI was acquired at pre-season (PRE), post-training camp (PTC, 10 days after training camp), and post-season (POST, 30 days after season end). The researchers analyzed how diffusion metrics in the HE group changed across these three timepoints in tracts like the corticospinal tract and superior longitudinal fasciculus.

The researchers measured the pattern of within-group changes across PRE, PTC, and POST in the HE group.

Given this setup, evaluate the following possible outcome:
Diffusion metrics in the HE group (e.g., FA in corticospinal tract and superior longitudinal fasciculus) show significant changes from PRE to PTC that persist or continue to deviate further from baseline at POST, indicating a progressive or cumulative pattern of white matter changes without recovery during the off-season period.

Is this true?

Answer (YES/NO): NO